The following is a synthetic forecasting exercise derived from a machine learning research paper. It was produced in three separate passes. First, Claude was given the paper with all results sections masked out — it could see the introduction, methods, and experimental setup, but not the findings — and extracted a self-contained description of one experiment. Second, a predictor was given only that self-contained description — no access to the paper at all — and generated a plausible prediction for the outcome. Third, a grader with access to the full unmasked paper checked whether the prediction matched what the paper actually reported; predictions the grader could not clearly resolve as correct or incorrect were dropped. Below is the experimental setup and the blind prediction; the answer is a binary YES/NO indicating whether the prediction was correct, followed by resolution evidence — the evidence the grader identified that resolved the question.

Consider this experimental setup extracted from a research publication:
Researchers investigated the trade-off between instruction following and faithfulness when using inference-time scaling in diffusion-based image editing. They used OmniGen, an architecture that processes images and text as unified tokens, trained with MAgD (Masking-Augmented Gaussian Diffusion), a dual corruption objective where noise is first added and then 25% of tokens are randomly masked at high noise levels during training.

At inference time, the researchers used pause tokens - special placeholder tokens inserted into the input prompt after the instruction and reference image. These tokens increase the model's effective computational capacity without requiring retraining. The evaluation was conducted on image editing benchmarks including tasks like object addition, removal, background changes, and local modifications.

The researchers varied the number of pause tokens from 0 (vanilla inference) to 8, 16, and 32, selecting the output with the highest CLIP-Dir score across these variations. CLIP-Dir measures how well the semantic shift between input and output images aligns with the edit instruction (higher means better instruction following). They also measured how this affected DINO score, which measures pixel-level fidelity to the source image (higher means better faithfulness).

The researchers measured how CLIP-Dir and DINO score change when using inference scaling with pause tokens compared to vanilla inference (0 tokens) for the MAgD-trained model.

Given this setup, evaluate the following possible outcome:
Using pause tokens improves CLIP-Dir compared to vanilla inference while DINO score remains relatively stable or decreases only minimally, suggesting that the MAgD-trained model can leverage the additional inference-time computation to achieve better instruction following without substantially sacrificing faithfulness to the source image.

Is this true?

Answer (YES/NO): YES